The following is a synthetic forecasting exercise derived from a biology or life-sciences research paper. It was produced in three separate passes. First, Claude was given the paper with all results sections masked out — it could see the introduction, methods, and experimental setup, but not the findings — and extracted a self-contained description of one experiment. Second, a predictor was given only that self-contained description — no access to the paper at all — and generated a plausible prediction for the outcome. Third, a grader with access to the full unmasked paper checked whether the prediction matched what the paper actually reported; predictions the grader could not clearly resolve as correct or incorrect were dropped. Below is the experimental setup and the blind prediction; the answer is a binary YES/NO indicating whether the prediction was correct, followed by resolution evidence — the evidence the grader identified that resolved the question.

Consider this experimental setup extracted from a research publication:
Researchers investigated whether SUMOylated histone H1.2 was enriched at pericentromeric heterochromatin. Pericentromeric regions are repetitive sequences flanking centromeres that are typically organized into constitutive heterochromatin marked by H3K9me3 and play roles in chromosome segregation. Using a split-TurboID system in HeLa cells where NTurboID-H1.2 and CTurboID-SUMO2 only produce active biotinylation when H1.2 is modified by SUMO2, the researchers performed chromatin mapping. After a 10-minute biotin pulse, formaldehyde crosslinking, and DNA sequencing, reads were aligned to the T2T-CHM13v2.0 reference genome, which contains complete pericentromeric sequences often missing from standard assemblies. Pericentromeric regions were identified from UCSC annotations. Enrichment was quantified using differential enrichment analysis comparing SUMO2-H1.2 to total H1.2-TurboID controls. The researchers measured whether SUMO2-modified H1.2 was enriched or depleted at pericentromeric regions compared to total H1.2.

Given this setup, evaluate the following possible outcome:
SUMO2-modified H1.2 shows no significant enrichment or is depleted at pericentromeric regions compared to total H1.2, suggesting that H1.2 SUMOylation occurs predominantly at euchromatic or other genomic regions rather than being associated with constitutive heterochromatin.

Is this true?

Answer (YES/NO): NO